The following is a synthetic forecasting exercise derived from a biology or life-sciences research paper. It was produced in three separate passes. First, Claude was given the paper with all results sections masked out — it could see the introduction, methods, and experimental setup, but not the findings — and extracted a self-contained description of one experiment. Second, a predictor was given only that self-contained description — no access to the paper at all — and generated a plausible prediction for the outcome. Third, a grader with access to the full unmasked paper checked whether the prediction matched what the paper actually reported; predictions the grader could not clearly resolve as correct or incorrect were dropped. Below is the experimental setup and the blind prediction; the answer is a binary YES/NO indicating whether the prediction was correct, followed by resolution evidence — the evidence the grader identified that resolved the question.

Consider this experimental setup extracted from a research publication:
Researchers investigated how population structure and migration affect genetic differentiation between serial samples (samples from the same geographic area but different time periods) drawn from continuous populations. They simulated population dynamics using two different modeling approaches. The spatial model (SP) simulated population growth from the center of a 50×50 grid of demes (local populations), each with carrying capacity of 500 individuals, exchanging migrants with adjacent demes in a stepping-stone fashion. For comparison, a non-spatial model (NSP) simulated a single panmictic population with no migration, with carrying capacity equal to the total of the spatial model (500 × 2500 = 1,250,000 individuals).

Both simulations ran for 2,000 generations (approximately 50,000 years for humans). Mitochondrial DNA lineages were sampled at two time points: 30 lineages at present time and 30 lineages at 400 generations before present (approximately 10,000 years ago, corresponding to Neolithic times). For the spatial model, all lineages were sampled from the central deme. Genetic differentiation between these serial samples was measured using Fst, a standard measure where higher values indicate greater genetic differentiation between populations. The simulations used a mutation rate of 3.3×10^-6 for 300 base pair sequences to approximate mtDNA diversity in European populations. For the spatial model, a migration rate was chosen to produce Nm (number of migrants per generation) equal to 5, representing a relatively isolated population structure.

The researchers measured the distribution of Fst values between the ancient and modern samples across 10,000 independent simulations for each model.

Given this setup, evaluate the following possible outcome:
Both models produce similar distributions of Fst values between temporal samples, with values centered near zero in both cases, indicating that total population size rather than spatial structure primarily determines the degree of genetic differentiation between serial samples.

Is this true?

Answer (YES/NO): NO